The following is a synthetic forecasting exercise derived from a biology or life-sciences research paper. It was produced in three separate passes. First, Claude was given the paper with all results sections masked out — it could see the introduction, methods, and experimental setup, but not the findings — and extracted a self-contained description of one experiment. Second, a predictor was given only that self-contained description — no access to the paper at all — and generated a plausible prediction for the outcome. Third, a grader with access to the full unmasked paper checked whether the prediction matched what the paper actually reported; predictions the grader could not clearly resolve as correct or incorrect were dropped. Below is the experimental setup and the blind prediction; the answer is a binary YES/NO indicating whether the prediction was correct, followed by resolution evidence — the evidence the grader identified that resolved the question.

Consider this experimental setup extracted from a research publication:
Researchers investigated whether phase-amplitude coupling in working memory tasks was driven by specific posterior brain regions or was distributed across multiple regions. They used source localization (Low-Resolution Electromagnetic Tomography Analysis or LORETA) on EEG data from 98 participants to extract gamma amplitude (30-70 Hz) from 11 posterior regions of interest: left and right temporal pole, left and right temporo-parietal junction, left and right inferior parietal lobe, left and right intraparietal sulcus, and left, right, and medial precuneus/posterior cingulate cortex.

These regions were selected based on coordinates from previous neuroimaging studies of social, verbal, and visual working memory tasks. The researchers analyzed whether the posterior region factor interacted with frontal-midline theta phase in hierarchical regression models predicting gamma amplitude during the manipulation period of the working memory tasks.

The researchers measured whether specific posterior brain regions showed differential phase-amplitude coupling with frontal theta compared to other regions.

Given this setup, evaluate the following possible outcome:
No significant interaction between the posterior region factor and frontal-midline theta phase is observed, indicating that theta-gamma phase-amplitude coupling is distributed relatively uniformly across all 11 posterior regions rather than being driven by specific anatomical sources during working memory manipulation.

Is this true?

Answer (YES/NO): YES